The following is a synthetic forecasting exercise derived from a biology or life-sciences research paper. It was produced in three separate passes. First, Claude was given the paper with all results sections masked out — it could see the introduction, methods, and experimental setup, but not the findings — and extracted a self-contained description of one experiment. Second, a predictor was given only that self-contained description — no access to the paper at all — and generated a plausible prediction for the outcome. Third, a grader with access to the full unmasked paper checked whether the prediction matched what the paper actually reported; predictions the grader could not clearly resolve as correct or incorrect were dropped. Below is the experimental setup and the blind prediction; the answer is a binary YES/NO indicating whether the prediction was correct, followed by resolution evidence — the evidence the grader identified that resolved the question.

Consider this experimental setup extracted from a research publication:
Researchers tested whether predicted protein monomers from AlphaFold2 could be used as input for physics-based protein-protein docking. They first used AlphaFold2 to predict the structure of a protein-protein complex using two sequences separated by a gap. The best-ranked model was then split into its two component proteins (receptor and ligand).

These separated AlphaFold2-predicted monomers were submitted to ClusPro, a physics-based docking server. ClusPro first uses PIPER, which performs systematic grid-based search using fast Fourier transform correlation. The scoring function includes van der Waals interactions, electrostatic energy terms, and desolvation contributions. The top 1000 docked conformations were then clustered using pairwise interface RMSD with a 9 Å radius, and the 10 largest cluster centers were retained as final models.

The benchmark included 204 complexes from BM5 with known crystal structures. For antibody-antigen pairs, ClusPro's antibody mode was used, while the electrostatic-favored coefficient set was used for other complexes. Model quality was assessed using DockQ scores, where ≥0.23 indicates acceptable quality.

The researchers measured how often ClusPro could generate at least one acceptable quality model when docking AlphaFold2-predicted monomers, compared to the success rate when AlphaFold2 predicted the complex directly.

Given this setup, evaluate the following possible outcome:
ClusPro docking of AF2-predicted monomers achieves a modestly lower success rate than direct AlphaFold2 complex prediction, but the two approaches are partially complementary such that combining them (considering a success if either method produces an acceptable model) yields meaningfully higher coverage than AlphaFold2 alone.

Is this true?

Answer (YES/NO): NO